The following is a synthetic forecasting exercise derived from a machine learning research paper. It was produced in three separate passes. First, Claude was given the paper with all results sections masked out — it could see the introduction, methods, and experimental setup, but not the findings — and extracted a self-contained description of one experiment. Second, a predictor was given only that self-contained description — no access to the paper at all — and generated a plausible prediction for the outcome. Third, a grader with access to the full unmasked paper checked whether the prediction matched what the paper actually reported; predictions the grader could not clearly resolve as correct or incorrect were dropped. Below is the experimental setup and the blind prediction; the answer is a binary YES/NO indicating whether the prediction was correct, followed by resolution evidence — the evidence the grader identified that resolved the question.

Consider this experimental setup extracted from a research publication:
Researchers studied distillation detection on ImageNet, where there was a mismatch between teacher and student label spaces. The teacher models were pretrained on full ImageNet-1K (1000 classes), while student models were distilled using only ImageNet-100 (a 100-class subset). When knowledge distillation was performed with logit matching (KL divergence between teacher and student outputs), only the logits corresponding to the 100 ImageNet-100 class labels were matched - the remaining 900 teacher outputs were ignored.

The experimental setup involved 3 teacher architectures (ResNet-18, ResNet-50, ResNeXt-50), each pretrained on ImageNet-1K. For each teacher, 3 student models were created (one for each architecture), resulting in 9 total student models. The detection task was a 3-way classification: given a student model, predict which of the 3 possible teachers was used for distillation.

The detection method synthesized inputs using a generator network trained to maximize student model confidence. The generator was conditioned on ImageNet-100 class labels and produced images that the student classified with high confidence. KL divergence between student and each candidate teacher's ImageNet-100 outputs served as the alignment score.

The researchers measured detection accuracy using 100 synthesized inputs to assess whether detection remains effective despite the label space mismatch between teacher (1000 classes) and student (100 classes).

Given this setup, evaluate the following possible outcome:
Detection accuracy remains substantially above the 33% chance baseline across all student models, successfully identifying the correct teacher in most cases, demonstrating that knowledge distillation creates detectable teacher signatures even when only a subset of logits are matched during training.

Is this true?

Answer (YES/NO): YES